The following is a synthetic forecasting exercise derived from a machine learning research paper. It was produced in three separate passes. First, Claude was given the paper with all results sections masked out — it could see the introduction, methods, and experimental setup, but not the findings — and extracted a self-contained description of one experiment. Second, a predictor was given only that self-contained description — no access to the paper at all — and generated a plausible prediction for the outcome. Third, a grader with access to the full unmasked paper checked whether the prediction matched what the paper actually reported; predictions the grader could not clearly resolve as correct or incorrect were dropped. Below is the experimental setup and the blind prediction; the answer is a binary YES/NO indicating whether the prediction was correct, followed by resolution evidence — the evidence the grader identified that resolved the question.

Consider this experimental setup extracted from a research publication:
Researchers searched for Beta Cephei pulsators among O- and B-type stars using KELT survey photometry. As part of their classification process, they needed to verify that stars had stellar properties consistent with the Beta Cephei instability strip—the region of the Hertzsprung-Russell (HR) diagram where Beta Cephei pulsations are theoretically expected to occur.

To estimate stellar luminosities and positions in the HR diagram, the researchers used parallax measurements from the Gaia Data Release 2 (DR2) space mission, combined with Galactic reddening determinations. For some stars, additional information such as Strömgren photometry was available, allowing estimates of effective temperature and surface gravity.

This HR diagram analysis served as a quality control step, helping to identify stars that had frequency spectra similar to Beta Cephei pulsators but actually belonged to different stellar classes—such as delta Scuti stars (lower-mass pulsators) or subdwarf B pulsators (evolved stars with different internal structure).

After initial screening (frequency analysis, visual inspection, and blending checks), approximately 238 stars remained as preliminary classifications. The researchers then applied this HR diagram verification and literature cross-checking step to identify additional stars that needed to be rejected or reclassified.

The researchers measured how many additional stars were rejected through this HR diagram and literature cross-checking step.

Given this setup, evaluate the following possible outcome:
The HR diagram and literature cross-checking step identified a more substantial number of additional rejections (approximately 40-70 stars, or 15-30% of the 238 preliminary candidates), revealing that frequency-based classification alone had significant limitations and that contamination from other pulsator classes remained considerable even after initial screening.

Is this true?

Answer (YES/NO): NO